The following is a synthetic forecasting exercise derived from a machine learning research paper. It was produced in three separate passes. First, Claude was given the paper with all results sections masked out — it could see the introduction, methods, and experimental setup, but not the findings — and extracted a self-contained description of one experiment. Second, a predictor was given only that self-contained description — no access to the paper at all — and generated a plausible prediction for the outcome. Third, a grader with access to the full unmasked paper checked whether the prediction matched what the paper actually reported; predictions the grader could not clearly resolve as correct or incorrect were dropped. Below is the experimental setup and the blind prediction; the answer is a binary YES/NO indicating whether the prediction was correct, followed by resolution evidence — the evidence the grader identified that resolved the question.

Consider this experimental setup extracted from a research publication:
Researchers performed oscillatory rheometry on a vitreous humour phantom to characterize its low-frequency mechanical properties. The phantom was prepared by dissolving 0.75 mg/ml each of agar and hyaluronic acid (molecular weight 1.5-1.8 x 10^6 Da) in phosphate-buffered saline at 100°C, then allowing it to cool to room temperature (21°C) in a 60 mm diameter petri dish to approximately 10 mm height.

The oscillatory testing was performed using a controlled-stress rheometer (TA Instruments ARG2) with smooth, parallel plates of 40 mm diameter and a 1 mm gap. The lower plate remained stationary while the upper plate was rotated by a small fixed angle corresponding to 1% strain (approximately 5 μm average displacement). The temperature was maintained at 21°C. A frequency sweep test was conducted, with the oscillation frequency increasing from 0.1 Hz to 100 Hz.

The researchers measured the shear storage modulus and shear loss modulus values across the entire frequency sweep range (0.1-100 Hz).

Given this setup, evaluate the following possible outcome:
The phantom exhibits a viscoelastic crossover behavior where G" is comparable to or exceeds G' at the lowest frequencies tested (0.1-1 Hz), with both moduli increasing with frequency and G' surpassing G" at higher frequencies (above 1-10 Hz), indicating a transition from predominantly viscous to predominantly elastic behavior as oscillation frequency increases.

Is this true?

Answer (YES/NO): NO